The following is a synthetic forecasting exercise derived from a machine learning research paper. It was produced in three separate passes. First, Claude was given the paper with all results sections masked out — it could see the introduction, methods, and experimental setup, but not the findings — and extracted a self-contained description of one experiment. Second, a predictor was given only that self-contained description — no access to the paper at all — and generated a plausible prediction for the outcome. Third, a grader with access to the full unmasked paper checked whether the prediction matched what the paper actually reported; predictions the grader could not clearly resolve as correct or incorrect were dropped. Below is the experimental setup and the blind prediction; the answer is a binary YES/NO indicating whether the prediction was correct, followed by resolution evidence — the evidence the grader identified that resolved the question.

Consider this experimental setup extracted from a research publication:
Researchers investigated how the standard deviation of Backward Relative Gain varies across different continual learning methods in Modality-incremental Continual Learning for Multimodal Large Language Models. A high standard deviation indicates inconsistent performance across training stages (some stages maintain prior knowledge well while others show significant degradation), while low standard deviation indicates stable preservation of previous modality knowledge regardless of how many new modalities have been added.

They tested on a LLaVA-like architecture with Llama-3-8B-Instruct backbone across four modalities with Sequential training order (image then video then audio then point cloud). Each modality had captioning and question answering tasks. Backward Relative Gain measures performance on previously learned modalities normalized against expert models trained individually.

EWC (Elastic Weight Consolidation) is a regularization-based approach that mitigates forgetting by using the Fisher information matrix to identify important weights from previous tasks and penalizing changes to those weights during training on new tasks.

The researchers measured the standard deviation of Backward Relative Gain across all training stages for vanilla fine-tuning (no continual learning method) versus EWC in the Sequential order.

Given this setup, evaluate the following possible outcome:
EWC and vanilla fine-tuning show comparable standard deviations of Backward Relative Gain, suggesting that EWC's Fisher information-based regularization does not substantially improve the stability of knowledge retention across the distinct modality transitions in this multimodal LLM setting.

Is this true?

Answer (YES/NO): NO